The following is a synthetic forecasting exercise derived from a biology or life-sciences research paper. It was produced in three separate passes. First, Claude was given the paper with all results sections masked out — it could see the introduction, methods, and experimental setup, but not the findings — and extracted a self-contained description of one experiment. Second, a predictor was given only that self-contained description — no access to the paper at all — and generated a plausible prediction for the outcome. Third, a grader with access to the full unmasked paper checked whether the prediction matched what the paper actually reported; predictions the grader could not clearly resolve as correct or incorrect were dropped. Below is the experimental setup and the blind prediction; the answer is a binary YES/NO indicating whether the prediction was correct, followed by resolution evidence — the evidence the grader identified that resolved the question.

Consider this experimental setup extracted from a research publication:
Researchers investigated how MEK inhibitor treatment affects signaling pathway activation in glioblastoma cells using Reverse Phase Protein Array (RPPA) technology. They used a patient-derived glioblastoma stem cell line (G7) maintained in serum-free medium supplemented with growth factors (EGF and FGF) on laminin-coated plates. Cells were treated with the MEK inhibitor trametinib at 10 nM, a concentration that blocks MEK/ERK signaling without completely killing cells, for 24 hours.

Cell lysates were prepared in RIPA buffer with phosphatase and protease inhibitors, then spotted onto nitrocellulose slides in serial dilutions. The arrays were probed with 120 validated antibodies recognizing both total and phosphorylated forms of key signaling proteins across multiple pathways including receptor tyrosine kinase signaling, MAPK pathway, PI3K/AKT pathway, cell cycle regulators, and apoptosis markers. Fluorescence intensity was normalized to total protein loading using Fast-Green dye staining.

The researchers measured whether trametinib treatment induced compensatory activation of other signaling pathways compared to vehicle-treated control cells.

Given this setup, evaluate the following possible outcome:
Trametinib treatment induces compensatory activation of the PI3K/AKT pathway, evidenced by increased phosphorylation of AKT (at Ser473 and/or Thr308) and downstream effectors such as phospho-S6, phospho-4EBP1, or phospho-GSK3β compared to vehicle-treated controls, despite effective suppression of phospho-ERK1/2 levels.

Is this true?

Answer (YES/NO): NO